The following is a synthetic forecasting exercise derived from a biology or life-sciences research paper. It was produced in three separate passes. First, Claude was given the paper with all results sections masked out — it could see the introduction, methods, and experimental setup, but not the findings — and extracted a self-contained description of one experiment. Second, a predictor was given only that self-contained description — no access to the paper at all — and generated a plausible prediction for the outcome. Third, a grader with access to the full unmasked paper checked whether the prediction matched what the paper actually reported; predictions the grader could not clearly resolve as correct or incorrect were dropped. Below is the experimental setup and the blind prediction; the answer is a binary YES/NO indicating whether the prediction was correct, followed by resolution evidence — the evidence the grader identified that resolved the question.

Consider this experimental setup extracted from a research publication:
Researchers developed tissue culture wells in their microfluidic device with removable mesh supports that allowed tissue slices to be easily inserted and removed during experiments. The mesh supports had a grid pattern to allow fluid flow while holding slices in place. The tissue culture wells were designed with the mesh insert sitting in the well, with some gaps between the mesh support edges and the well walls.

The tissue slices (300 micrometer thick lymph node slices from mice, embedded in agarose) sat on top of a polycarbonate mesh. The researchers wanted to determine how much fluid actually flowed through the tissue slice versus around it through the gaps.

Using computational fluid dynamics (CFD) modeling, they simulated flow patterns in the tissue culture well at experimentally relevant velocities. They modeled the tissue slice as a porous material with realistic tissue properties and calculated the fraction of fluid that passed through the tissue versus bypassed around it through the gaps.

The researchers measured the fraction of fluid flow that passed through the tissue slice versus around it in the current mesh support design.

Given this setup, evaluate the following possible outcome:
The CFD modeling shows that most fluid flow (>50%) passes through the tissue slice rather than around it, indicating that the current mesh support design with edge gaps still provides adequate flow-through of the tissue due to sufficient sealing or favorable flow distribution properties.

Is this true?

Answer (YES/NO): NO